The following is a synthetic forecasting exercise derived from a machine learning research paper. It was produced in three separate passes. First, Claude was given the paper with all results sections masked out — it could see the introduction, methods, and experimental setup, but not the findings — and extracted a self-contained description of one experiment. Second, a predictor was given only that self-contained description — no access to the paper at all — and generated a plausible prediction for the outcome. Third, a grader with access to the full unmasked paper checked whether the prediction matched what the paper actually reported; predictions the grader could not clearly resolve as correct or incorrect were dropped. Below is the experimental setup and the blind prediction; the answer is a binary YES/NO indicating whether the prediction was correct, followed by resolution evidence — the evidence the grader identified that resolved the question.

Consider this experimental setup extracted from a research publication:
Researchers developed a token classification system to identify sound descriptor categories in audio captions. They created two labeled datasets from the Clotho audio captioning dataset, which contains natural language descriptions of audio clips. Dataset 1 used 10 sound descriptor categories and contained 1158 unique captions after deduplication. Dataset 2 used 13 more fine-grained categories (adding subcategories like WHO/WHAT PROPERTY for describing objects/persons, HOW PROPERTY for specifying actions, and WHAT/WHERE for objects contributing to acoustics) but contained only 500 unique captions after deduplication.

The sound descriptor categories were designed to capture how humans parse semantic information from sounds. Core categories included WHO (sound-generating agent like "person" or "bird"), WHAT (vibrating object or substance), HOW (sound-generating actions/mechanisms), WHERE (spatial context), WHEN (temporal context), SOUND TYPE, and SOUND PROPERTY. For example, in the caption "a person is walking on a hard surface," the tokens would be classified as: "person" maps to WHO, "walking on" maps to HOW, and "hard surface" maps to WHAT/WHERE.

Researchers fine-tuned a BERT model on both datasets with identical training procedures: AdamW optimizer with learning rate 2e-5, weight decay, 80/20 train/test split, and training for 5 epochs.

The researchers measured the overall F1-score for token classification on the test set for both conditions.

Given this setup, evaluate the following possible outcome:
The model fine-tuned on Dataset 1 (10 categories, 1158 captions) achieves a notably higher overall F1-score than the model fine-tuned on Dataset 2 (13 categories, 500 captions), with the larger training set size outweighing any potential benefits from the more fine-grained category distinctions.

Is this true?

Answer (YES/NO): NO